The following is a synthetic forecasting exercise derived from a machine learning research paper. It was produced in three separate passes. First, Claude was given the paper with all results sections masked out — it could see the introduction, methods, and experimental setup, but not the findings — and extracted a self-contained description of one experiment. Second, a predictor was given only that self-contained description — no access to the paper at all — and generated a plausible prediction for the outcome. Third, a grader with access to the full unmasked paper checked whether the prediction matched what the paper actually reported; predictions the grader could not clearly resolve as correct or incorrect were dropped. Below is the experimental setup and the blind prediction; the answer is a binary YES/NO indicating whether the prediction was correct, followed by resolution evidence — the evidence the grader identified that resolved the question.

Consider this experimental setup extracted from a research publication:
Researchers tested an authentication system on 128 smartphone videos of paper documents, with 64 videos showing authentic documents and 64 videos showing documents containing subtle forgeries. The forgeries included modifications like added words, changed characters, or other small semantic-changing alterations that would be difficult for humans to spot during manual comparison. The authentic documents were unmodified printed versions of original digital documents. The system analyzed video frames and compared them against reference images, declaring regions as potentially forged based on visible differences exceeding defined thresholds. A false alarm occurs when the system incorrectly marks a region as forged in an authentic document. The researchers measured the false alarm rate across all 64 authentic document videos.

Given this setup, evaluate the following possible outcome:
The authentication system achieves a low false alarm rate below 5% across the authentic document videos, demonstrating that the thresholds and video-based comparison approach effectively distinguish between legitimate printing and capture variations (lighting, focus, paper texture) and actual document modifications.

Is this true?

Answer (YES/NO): YES